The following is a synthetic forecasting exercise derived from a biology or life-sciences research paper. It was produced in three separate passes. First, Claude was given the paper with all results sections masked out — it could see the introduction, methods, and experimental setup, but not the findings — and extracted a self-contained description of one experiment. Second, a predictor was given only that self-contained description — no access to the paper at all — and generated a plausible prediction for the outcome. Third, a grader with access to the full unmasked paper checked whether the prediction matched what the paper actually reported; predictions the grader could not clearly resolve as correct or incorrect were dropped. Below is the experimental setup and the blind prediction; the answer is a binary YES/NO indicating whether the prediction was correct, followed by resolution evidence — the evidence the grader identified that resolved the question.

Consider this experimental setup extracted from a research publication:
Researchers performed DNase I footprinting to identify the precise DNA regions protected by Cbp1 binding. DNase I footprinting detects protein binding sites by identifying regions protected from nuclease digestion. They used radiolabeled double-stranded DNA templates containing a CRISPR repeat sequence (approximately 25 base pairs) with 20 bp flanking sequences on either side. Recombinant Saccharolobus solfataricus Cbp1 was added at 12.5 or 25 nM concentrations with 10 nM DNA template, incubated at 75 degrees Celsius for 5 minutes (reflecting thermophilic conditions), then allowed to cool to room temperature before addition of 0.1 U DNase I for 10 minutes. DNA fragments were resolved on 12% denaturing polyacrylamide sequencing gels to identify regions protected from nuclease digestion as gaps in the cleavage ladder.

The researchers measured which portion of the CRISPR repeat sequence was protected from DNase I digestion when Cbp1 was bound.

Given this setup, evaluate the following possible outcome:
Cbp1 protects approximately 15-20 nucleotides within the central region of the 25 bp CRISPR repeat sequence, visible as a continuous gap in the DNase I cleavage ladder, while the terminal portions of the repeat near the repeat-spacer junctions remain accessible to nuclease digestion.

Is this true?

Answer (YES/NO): NO